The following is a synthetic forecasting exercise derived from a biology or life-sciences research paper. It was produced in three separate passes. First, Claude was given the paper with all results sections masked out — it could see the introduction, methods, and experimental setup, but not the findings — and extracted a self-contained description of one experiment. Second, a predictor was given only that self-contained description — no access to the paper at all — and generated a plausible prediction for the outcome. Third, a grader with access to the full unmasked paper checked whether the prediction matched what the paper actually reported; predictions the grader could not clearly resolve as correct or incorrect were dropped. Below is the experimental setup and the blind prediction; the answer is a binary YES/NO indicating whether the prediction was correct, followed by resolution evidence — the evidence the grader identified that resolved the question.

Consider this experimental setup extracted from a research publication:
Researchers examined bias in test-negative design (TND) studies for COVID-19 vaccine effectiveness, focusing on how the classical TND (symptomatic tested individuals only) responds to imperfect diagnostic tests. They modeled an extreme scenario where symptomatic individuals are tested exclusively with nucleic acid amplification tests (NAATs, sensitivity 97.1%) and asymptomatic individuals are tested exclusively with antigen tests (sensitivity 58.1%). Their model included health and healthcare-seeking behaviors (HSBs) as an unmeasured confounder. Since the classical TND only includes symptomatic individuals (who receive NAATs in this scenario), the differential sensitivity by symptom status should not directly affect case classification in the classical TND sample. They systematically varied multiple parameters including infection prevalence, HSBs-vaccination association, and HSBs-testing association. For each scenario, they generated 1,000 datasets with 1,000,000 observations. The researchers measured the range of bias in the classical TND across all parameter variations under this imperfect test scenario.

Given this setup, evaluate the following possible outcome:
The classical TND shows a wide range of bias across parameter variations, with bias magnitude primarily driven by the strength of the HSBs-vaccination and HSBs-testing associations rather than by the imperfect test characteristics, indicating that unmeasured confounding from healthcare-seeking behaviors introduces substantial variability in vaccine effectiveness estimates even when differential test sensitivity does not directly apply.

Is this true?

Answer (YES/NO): NO